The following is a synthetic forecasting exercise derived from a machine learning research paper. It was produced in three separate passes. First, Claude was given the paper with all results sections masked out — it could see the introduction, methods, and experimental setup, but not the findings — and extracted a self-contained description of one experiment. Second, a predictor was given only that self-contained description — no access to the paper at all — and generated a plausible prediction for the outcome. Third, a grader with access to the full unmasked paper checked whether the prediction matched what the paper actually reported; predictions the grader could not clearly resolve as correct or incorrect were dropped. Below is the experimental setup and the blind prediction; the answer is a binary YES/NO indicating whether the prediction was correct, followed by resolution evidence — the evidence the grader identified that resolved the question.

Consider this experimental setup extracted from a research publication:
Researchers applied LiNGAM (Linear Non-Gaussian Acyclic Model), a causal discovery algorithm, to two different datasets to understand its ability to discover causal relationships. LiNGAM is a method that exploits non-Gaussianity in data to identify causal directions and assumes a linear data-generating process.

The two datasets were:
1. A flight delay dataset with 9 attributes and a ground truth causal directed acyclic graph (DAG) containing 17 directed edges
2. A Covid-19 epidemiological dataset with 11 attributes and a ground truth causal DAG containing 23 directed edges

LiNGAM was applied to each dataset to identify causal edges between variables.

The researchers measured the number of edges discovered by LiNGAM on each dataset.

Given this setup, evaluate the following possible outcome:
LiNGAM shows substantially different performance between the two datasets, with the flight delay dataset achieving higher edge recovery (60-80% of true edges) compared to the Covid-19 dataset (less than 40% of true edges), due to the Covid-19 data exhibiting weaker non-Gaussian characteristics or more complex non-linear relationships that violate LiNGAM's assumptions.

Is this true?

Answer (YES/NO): NO